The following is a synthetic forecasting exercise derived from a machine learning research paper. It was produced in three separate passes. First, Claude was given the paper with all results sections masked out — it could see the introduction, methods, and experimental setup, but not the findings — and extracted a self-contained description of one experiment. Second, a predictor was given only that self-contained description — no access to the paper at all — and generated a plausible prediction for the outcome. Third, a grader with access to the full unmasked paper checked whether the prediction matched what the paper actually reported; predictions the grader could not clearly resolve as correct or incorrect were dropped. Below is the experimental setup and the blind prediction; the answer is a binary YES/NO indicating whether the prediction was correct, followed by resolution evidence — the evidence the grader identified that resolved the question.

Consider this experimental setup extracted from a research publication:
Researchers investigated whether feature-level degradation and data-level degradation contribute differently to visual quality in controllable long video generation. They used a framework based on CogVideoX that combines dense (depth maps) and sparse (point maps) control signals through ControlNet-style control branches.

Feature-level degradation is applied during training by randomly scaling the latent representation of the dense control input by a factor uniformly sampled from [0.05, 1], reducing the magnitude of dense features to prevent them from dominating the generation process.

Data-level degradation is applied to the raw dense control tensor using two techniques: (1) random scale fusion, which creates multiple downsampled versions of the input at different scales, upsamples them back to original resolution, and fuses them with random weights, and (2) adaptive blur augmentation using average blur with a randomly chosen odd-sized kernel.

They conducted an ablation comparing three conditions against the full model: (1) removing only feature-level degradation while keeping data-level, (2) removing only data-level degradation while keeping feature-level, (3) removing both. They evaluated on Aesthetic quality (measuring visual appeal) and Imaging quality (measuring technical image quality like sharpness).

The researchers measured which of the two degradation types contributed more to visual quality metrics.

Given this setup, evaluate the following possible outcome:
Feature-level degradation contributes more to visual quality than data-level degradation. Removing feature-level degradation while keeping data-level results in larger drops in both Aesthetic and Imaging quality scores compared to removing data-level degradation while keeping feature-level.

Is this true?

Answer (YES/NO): NO